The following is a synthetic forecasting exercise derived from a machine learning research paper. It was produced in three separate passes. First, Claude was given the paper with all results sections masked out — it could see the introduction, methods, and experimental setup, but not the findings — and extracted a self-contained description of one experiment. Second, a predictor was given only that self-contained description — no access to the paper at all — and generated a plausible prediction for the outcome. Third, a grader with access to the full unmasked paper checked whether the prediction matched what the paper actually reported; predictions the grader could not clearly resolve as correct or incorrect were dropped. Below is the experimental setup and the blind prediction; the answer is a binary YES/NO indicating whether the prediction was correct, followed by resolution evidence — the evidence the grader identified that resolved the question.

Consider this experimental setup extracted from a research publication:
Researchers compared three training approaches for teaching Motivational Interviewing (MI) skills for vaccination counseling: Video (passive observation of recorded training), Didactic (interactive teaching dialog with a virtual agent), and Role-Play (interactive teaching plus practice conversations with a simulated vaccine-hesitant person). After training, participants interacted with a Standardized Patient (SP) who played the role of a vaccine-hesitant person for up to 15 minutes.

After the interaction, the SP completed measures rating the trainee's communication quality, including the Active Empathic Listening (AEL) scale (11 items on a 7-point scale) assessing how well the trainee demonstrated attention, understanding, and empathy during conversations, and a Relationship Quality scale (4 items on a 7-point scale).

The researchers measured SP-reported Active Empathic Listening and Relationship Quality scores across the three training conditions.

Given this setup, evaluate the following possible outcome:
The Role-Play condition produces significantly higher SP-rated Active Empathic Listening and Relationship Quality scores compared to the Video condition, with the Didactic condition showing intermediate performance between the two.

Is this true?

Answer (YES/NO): NO